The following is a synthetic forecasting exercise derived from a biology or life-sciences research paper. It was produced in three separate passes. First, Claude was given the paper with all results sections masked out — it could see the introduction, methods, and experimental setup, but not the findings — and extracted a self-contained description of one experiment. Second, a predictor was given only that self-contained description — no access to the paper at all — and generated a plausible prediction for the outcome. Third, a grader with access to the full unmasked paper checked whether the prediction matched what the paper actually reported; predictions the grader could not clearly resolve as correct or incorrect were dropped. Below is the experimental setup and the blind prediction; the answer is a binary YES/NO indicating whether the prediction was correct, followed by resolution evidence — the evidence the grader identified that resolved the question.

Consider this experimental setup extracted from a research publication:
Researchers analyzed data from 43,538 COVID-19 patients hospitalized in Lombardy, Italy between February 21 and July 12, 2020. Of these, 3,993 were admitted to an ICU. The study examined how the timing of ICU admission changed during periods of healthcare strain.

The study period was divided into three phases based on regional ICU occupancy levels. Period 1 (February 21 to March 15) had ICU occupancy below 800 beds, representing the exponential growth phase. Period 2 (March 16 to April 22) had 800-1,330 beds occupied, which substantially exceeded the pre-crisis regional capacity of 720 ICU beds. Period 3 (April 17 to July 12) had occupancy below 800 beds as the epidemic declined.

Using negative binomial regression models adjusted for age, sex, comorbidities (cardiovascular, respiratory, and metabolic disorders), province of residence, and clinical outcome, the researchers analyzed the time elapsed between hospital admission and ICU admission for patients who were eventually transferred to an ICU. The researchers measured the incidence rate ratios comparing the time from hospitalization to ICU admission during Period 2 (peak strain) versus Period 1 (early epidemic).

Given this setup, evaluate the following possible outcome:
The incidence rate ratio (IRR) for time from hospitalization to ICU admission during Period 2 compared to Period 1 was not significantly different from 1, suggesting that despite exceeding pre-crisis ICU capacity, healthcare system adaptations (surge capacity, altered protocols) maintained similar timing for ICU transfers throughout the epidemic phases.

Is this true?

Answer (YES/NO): NO